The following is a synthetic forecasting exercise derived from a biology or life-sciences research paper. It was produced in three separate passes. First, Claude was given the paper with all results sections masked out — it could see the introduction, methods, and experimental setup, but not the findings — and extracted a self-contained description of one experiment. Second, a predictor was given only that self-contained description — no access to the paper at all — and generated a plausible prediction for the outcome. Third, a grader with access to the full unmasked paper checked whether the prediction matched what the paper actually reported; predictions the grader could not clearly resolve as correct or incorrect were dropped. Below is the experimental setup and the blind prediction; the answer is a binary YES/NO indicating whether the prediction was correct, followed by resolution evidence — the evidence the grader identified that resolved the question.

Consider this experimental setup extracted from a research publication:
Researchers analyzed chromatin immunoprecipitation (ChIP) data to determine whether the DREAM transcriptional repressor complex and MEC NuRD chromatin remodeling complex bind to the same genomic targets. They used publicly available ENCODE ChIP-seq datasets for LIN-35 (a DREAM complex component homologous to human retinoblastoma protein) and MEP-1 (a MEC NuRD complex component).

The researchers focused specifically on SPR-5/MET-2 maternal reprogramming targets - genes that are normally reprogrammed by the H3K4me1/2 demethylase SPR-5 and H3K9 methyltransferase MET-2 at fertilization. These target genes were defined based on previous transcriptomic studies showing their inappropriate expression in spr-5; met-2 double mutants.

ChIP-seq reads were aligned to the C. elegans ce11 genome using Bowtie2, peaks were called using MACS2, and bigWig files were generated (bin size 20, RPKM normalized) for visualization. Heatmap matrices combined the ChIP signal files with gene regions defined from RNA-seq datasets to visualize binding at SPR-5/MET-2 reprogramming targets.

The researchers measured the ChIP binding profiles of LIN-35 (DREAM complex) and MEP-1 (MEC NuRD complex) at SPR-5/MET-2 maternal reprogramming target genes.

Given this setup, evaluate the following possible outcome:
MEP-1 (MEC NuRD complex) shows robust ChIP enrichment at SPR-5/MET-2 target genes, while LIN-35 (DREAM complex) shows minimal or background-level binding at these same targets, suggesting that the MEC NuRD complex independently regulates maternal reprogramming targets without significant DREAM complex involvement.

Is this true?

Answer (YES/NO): NO